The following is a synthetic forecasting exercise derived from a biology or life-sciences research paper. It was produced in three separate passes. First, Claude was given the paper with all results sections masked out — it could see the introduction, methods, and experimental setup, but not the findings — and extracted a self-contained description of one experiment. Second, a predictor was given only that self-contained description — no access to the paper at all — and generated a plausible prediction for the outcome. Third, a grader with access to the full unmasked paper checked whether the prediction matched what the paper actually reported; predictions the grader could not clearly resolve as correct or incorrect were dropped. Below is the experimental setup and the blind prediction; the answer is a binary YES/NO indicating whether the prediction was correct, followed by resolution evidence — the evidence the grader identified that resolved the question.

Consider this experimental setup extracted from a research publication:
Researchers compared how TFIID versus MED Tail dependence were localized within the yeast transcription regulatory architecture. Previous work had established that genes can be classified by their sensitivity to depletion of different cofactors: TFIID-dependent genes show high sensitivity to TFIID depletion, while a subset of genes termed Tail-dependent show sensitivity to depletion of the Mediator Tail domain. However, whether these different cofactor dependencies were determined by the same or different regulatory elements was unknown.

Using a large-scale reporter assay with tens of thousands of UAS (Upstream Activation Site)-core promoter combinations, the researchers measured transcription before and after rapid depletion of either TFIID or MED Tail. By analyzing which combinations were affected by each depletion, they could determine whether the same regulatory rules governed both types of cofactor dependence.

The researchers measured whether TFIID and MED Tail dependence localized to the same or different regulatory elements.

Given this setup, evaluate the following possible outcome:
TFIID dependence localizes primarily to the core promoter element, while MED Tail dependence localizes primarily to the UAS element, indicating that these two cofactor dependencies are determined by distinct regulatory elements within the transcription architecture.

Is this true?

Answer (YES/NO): NO